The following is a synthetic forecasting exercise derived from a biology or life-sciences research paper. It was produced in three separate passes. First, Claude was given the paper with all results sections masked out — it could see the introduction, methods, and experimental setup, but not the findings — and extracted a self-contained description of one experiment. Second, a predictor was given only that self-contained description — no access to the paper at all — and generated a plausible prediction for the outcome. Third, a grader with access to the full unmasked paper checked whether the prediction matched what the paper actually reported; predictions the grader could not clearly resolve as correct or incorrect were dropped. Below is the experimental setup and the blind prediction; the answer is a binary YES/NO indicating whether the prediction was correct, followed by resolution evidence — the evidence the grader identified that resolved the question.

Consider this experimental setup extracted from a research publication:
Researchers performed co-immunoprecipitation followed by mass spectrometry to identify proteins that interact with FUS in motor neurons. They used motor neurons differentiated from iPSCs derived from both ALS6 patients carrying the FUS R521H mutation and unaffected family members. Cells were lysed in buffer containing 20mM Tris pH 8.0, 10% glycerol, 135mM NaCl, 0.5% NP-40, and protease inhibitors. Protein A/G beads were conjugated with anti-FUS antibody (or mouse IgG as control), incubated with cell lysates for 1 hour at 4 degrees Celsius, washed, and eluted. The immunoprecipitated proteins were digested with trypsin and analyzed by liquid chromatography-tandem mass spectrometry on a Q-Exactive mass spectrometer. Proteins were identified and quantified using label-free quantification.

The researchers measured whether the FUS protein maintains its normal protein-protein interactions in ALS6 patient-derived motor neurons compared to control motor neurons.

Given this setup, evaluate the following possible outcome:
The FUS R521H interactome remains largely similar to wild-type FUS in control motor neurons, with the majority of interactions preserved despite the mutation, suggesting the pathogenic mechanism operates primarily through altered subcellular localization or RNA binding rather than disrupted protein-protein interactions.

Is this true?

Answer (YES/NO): NO